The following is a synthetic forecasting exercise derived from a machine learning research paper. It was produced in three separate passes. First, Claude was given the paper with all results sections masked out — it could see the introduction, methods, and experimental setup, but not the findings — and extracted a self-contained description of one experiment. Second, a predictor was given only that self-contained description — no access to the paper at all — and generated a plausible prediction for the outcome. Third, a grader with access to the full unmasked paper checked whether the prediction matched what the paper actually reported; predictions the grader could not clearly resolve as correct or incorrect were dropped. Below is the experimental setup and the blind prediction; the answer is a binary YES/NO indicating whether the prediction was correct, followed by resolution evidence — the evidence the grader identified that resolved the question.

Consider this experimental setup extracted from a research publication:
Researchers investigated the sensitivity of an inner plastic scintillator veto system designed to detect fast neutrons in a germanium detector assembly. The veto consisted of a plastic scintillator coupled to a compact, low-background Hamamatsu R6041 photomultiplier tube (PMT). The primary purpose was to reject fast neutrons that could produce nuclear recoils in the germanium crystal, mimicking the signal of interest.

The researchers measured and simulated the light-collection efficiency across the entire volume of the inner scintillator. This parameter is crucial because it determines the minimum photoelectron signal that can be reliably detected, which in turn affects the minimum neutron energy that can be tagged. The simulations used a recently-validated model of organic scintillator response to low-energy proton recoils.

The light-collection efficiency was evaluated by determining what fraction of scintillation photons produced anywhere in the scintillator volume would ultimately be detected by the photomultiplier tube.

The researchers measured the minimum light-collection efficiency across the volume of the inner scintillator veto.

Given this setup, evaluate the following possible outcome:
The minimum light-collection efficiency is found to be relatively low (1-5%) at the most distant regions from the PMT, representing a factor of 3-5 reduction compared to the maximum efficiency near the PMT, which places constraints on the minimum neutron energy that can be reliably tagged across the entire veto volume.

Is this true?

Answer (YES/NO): NO